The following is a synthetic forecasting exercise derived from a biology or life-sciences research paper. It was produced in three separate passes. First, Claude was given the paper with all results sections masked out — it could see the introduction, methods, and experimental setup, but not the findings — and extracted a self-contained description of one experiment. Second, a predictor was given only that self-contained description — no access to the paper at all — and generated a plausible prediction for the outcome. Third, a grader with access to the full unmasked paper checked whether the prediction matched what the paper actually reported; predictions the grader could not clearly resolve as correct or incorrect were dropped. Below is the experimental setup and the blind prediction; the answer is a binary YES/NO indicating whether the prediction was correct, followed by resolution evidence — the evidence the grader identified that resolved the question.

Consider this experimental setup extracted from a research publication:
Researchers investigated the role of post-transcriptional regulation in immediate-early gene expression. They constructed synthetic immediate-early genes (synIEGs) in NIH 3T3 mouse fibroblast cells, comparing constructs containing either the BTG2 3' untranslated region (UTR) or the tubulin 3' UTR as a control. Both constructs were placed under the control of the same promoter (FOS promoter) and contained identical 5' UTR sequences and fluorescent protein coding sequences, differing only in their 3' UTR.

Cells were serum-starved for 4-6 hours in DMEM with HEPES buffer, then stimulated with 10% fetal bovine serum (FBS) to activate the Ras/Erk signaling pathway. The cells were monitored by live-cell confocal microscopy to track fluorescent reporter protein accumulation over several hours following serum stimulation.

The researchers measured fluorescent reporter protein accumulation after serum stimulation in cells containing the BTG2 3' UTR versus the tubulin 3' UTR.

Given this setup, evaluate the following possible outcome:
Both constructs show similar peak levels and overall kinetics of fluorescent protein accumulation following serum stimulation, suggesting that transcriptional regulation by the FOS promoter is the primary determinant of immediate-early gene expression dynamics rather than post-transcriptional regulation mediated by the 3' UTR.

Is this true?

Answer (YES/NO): NO